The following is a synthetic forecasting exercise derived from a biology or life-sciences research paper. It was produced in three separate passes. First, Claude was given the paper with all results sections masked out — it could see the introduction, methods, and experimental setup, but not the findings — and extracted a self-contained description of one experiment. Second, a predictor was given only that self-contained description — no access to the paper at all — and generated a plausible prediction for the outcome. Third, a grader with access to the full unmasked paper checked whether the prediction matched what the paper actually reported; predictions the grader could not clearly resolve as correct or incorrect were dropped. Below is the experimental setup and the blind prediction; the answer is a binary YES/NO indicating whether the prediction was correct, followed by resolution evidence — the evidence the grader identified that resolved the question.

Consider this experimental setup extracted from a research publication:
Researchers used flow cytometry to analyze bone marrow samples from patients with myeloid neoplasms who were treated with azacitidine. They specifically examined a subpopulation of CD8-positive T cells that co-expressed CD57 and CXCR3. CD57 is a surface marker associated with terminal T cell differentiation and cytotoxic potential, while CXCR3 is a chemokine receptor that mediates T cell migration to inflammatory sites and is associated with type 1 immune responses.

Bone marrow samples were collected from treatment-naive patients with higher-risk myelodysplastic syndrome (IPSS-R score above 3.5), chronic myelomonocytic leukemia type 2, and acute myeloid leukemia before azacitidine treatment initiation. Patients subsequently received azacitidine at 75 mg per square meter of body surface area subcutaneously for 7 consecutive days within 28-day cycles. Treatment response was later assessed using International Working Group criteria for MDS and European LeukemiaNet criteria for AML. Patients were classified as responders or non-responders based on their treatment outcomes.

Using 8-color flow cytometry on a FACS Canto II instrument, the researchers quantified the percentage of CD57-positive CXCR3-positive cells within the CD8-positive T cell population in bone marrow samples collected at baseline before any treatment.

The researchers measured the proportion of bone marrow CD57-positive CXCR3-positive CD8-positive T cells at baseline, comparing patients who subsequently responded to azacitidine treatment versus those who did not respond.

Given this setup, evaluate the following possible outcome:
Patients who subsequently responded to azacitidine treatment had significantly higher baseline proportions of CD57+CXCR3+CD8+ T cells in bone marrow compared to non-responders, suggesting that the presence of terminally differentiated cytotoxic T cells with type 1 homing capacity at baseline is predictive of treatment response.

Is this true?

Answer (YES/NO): NO